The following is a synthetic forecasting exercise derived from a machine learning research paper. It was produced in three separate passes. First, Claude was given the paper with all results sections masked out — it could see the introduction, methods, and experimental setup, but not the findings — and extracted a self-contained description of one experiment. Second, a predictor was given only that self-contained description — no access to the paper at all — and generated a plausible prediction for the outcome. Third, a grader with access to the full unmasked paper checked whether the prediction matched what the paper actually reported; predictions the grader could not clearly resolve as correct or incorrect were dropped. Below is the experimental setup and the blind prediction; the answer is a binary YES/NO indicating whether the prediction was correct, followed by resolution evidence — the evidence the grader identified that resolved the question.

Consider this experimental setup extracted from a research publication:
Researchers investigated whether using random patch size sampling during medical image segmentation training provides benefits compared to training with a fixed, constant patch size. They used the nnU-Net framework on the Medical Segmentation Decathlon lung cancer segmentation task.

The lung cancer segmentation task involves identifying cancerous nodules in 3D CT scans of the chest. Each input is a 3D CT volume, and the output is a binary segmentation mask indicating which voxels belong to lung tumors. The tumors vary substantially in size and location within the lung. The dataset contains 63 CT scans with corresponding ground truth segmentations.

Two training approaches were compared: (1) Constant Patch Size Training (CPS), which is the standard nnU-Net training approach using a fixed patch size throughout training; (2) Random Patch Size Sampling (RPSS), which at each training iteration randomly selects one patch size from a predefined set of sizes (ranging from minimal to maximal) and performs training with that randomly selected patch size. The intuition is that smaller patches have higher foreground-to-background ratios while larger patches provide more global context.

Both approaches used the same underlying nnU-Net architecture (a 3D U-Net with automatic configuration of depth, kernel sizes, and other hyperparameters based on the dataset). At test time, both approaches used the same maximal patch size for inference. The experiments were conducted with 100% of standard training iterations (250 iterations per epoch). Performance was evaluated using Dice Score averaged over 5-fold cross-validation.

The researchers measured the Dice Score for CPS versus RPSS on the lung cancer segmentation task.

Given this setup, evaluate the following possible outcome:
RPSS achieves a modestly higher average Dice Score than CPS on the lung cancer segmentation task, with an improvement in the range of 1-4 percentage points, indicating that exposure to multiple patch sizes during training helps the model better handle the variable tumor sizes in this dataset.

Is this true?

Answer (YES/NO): NO